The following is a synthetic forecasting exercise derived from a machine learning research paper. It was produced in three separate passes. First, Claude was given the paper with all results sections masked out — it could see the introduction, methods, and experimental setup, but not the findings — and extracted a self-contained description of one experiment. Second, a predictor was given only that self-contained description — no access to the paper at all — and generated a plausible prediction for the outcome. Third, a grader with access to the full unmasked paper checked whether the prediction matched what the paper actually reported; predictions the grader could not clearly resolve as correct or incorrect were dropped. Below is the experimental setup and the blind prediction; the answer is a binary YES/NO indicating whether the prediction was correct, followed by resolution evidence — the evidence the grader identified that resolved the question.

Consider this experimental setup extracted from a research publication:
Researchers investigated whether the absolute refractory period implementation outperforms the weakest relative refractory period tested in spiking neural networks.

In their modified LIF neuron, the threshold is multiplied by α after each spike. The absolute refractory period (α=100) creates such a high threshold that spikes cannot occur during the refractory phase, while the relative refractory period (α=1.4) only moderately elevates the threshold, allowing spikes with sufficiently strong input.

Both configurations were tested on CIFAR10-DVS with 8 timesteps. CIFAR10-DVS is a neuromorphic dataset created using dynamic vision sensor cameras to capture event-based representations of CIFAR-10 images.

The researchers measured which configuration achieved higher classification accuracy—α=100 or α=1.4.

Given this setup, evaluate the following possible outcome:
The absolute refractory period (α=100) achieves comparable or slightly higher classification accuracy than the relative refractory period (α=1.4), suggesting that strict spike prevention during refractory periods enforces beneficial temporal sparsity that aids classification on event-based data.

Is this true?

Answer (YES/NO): YES